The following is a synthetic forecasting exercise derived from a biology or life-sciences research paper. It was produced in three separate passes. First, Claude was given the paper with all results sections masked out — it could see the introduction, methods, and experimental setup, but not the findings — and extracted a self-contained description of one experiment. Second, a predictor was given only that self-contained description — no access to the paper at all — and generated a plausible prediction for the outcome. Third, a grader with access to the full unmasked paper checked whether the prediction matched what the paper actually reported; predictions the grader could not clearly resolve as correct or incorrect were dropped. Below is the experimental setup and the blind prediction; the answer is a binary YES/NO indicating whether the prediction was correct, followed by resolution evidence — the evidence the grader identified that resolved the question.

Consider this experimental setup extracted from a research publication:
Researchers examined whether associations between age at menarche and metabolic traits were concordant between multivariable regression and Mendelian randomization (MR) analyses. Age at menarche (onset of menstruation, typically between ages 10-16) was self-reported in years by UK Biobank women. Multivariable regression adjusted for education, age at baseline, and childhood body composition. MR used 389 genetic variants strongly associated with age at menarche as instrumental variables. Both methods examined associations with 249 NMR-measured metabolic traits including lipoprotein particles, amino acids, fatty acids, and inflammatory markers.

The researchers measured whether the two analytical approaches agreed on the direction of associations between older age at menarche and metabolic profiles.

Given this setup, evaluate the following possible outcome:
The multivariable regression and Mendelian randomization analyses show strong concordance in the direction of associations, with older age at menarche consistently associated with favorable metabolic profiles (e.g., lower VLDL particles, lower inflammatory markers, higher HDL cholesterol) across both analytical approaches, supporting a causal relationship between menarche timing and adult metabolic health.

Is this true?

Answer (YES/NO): NO